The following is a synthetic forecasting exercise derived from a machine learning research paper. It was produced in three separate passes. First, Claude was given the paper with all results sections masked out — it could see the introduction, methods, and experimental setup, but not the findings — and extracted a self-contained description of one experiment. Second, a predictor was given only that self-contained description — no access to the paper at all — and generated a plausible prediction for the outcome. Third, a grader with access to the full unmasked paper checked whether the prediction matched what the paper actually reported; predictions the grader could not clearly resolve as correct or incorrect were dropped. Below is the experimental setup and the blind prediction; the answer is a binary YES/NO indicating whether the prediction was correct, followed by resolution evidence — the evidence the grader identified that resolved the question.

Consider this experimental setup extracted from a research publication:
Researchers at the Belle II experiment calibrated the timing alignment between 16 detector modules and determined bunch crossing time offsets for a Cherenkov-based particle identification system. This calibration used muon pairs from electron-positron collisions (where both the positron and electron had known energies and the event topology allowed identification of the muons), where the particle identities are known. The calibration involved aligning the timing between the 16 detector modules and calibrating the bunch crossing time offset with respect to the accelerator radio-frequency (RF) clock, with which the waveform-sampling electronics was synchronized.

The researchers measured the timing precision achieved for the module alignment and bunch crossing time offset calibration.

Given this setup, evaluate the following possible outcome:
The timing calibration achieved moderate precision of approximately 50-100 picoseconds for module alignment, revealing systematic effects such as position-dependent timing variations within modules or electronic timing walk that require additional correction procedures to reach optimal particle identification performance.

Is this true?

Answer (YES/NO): NO